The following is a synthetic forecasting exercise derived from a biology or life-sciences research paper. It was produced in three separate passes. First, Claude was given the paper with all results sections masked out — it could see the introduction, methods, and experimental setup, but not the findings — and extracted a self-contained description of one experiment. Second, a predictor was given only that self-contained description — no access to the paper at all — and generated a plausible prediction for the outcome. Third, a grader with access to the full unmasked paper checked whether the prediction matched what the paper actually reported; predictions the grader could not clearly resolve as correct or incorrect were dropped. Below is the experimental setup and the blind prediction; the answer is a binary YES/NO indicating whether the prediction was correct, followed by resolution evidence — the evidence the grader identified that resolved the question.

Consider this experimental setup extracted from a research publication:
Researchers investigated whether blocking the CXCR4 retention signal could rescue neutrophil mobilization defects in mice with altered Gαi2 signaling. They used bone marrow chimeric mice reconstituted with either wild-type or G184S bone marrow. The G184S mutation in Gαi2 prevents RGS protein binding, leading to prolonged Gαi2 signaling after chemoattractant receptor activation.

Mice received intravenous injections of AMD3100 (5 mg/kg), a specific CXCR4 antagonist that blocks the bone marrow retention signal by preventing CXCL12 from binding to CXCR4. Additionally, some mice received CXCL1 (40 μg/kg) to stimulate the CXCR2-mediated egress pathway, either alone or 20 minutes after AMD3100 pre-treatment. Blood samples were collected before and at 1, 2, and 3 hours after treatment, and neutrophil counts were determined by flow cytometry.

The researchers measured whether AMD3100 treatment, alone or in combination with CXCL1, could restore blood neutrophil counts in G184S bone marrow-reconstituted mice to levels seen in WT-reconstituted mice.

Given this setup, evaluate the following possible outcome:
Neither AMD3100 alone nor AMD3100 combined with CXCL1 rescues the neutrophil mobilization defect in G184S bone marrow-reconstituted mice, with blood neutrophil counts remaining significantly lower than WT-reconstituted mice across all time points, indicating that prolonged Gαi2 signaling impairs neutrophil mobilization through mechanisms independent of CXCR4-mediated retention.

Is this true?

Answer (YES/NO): NO